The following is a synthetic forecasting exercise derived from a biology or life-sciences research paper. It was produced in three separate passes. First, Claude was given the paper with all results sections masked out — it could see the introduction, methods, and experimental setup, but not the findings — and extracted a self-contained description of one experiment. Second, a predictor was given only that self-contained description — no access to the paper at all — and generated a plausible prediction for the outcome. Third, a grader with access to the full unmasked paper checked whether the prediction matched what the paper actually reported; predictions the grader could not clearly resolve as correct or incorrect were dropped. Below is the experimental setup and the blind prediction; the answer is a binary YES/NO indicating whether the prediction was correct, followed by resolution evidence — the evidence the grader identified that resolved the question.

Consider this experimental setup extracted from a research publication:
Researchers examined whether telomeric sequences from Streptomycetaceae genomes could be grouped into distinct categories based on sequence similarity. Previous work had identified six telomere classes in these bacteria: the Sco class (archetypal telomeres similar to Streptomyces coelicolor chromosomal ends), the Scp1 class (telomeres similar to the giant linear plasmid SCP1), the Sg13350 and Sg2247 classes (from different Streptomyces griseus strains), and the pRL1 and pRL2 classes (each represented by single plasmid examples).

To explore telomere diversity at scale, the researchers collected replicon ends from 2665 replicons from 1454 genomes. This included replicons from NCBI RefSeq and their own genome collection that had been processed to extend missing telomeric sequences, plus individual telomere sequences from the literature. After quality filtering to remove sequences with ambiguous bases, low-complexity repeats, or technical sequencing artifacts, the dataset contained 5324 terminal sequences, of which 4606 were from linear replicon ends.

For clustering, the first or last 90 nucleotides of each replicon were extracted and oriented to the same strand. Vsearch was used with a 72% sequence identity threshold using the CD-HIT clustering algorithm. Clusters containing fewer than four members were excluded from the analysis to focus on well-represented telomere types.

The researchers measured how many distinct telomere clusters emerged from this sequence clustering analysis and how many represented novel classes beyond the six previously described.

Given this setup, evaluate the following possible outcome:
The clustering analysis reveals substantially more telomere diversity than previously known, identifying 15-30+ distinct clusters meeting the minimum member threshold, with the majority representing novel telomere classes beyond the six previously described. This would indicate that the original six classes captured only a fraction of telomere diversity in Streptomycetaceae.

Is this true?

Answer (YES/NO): NO